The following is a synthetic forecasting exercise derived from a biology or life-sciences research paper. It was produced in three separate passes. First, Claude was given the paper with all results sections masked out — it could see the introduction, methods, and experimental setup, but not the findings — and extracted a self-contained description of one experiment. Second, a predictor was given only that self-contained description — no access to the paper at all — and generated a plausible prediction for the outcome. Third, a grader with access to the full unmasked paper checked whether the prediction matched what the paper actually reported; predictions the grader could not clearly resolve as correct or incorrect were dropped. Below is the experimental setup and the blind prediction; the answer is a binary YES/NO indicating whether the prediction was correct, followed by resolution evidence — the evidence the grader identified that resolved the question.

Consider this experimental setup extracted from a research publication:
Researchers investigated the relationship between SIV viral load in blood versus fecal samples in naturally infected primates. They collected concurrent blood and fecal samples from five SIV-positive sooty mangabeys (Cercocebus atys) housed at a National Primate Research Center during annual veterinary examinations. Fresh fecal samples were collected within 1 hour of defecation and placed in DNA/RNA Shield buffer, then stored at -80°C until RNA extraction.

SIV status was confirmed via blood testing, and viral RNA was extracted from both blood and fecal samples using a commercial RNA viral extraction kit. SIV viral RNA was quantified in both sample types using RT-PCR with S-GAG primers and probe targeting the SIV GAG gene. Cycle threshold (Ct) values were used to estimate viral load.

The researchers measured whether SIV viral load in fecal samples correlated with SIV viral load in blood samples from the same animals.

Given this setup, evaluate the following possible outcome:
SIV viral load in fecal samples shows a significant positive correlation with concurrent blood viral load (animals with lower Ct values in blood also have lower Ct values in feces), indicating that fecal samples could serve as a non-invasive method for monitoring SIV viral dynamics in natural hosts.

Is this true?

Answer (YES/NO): NO